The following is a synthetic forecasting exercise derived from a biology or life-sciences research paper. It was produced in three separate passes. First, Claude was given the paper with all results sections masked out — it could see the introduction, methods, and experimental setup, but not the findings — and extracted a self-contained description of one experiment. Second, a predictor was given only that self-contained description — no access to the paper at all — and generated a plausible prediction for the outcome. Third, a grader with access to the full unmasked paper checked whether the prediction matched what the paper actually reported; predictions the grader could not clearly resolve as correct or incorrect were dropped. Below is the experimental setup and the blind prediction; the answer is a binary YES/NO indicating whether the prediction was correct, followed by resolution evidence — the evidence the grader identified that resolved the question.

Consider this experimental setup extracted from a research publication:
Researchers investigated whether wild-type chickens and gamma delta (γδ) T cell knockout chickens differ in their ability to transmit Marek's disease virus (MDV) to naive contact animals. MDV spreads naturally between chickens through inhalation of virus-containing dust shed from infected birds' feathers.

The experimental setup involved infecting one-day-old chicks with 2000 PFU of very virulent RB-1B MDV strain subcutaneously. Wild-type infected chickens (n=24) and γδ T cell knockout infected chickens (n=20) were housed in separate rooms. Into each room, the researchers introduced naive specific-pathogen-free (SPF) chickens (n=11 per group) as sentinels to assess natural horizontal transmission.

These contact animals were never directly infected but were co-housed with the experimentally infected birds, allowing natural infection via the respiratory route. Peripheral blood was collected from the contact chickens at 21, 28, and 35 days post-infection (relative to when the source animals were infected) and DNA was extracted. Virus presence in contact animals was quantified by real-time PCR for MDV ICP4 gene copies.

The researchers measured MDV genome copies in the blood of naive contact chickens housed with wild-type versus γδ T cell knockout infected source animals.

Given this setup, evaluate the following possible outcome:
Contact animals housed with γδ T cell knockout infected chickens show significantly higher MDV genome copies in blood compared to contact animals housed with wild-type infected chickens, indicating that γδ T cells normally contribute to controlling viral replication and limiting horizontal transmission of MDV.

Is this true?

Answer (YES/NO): NO